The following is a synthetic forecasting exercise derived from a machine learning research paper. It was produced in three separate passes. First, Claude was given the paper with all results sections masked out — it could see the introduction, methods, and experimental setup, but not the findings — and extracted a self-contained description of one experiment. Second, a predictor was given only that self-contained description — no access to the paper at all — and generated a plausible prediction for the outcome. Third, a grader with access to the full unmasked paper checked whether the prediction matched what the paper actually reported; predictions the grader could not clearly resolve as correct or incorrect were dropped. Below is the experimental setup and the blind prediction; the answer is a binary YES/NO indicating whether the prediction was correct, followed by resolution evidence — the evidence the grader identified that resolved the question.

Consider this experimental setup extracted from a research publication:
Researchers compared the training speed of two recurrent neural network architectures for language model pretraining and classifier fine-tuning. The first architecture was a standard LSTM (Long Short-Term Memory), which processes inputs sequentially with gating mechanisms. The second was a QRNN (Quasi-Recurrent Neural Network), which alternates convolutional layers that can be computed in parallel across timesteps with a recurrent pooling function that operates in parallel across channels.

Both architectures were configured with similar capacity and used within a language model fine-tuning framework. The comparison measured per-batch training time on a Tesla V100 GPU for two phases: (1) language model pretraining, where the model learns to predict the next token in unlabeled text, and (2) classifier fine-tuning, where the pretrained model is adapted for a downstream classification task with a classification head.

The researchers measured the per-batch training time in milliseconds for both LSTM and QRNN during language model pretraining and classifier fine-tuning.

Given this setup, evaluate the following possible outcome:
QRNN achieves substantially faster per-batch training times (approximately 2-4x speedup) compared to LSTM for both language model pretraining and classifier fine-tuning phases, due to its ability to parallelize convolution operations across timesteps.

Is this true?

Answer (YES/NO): YES